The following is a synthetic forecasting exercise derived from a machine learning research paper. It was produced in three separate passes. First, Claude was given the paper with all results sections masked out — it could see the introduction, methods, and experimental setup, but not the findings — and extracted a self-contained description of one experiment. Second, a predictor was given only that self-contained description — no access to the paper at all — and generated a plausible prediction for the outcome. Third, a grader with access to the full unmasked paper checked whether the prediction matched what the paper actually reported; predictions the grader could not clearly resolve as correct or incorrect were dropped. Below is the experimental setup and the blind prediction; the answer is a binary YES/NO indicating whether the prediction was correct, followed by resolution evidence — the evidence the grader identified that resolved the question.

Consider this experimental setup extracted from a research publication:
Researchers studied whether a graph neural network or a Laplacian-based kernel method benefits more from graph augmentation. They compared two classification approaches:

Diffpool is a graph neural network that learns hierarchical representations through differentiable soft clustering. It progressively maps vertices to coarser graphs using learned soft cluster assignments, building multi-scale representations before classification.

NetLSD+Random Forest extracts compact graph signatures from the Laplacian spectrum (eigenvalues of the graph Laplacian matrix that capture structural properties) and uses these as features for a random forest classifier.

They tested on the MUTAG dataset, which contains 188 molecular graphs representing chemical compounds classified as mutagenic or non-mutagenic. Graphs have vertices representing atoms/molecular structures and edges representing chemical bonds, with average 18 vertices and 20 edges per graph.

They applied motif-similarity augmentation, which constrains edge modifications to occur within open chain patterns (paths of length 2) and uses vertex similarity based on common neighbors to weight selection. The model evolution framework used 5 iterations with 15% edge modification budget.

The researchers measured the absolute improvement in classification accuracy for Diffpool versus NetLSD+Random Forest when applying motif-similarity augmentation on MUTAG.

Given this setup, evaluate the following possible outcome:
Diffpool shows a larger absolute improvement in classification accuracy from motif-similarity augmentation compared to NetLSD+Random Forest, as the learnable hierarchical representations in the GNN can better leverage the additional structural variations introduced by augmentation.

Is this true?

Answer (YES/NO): NO